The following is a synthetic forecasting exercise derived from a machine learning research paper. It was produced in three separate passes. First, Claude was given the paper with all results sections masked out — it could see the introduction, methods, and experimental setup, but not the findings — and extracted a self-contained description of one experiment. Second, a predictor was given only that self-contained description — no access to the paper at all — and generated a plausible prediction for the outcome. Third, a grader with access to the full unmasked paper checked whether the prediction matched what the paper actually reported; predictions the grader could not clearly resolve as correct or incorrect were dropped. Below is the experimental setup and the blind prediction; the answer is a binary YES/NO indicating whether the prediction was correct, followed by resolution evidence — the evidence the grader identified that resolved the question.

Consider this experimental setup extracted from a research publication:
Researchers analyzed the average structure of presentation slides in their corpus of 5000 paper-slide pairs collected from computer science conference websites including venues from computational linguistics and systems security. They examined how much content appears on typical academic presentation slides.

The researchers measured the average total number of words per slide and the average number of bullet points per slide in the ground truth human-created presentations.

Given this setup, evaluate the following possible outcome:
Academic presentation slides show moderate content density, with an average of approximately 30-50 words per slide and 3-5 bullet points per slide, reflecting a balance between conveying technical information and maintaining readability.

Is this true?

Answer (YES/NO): YES